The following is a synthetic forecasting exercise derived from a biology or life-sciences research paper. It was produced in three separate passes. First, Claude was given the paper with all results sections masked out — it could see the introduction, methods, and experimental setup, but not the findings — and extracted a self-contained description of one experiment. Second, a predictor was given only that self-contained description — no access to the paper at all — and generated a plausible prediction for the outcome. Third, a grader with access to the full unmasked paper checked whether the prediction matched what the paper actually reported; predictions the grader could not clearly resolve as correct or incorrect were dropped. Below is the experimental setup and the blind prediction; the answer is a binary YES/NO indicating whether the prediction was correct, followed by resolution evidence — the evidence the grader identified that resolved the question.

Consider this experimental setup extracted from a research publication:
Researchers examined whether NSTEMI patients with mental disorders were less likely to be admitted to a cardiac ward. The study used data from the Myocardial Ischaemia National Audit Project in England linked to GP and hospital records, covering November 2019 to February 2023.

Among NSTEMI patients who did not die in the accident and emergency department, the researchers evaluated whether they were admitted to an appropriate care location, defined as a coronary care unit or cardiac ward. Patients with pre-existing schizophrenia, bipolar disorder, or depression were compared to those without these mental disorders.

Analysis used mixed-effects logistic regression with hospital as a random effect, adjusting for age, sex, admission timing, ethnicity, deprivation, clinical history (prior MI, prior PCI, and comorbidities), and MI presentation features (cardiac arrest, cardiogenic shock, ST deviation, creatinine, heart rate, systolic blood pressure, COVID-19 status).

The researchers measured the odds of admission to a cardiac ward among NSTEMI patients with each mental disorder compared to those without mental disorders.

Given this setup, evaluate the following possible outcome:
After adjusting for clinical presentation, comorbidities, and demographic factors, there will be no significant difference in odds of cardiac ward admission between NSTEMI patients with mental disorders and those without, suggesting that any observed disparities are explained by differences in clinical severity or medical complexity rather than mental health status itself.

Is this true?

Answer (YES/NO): NO